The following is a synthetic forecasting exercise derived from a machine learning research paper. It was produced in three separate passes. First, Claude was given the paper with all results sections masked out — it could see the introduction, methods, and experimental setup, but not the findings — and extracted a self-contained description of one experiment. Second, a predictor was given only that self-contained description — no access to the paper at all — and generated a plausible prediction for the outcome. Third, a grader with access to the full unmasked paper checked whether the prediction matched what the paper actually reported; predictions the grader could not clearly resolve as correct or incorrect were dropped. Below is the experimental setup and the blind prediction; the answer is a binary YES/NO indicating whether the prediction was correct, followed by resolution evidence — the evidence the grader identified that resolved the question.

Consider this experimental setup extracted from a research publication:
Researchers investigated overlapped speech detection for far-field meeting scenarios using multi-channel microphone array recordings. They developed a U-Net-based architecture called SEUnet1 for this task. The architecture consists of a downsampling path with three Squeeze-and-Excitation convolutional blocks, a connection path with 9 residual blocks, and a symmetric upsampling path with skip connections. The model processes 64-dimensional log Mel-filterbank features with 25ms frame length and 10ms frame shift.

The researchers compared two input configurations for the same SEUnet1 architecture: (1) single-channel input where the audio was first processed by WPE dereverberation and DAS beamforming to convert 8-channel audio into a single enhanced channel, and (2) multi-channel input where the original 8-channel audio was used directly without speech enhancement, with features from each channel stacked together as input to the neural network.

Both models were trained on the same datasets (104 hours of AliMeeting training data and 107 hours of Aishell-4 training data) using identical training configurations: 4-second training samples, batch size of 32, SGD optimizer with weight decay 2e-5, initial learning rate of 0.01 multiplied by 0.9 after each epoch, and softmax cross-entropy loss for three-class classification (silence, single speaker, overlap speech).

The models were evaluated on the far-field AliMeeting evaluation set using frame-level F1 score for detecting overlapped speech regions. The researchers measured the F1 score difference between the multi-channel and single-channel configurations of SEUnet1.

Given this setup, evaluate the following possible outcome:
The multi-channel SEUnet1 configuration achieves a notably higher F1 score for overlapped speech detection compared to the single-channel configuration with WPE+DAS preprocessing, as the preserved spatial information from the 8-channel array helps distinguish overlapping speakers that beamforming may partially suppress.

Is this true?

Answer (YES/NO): YES